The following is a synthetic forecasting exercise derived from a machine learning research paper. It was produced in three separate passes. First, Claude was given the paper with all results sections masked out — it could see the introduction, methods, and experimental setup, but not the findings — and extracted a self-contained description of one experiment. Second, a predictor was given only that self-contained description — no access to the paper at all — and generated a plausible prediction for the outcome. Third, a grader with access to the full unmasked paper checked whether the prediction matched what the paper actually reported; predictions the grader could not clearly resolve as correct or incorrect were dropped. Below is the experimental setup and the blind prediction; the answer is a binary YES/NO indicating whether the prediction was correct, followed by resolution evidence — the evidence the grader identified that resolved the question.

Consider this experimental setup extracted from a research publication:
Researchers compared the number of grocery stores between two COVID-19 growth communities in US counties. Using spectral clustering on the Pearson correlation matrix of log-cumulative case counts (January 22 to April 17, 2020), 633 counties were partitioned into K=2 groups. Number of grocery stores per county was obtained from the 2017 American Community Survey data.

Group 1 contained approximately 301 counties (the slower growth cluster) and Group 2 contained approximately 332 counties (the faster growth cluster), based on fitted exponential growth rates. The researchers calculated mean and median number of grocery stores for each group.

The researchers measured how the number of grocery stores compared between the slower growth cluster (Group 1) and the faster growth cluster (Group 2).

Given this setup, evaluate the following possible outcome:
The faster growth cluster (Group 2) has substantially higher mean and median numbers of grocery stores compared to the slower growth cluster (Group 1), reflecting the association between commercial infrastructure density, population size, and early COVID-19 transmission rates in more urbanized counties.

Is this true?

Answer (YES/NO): YES